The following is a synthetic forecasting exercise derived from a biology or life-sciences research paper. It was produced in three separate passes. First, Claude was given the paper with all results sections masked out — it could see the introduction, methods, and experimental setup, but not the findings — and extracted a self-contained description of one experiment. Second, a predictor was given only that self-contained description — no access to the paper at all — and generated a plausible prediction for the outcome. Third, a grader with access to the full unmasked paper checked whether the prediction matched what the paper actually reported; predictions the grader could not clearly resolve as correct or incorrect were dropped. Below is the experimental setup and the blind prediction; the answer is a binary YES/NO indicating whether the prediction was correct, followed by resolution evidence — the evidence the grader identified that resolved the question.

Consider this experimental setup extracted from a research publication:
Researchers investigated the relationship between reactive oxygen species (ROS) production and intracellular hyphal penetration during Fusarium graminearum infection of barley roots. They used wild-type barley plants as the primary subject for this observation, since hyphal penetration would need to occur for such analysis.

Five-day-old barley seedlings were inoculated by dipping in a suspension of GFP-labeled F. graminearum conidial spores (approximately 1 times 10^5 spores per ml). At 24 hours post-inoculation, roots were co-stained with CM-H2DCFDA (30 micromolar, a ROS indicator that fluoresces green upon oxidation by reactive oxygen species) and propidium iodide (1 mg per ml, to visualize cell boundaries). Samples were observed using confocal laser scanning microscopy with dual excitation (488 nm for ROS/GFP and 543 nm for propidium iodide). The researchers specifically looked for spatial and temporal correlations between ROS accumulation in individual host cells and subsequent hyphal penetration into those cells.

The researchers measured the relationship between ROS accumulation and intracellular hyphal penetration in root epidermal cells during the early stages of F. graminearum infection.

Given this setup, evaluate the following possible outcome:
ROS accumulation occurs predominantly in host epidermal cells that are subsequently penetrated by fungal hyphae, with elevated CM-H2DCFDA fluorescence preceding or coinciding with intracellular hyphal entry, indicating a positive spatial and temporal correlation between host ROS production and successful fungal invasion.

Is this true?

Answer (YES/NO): YES